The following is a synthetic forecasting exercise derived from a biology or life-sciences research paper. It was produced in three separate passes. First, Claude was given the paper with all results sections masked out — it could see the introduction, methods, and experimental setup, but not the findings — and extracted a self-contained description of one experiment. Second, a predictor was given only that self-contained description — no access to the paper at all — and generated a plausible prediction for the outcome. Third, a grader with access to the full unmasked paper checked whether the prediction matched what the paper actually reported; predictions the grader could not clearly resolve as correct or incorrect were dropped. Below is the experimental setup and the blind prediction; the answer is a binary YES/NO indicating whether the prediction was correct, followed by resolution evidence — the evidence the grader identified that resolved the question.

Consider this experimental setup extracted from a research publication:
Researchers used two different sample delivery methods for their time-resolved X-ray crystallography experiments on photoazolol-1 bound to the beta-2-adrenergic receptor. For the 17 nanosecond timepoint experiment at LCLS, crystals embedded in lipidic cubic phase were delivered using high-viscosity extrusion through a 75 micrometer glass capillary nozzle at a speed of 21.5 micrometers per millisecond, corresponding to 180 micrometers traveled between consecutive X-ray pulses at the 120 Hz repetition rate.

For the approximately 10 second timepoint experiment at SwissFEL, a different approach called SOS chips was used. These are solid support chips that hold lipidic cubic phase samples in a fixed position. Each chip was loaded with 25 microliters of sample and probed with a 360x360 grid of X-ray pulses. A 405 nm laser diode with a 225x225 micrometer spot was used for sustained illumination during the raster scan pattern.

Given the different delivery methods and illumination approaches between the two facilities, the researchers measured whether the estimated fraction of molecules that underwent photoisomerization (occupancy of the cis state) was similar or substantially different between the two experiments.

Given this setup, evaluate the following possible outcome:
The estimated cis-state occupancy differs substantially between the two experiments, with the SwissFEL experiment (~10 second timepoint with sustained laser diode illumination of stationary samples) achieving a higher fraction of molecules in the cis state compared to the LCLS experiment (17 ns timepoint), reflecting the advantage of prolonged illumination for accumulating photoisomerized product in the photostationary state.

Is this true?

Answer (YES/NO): NO